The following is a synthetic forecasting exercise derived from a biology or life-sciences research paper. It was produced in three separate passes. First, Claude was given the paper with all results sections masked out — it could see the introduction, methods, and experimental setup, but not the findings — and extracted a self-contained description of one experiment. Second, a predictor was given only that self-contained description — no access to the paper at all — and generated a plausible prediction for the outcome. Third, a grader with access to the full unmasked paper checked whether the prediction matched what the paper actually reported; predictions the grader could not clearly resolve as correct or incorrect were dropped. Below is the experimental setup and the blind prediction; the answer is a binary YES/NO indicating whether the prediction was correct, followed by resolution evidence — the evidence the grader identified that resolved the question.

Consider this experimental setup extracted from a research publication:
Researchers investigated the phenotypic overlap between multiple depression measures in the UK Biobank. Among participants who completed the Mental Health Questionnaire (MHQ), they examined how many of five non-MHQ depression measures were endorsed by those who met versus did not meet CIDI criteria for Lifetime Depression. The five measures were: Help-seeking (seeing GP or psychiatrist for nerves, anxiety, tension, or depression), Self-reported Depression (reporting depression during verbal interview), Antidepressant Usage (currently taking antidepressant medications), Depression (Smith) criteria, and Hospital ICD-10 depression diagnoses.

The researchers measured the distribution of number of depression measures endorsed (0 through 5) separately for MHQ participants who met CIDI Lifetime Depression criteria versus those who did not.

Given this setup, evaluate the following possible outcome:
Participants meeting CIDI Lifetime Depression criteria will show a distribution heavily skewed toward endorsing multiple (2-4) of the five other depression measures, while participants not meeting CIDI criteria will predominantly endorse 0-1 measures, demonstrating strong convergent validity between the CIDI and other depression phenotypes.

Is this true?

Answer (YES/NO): NO